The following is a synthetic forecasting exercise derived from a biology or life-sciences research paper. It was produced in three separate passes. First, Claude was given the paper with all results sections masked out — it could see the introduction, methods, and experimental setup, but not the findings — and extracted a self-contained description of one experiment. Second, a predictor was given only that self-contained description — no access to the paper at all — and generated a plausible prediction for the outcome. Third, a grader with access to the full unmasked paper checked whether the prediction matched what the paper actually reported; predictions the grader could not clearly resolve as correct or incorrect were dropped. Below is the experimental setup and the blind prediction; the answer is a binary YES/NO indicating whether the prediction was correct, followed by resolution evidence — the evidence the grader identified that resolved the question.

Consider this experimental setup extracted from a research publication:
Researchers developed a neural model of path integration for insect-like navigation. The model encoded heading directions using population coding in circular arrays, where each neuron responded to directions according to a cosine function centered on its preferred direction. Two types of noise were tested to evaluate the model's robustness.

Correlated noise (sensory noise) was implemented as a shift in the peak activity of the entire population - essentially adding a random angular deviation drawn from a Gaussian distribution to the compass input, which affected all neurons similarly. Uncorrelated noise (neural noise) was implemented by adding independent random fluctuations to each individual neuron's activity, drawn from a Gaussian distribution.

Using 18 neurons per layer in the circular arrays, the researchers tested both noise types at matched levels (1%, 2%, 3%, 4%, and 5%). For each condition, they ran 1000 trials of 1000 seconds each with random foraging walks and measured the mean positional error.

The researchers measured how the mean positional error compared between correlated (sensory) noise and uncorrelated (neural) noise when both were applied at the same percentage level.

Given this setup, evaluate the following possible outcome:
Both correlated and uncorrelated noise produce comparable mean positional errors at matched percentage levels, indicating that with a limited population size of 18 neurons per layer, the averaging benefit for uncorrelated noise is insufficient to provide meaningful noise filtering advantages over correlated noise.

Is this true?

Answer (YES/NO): NO